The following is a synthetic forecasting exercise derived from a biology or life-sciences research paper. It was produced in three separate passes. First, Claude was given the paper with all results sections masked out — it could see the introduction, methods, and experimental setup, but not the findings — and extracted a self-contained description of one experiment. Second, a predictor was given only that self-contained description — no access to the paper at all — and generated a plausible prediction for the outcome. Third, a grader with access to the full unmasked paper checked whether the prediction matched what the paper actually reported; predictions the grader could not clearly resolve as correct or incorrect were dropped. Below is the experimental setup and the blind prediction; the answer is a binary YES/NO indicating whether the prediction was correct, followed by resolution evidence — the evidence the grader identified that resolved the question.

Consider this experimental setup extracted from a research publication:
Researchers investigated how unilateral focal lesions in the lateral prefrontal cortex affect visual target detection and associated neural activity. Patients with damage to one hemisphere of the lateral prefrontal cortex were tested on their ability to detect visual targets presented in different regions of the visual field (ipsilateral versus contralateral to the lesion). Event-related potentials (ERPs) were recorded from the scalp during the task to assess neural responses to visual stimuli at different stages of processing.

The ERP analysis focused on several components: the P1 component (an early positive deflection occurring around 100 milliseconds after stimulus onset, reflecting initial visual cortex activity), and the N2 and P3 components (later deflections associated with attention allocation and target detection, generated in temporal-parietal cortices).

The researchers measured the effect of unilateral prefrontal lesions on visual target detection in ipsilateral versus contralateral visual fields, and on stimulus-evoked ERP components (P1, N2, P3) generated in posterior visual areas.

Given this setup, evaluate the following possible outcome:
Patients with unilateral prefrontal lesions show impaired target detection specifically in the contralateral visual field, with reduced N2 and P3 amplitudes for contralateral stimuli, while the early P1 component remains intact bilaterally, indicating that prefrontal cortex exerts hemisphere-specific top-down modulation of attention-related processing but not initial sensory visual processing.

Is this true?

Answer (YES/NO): NO